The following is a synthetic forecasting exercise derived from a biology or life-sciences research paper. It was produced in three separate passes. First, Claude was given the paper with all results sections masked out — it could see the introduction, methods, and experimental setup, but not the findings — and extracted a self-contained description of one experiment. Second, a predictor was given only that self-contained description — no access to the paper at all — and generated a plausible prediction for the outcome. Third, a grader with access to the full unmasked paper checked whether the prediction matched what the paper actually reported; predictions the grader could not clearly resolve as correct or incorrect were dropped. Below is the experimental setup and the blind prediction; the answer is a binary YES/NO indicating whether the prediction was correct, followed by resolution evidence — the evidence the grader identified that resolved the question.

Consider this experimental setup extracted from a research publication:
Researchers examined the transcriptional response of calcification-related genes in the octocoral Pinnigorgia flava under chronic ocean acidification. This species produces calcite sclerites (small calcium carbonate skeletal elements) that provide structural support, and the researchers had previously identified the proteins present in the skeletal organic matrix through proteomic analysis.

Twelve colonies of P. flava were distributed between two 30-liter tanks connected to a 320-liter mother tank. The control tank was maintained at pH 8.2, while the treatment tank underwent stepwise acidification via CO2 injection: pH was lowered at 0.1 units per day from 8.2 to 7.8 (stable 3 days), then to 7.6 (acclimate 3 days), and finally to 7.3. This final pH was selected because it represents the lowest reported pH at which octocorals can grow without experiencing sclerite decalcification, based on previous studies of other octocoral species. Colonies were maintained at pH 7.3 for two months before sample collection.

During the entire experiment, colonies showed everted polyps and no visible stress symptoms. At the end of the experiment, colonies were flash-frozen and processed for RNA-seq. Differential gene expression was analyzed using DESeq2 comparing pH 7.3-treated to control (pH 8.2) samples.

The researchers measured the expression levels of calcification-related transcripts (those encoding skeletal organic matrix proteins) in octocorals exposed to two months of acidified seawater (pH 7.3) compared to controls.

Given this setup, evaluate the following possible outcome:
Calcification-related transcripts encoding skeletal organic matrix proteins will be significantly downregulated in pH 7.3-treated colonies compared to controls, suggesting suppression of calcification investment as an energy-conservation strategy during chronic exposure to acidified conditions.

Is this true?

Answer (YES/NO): NO